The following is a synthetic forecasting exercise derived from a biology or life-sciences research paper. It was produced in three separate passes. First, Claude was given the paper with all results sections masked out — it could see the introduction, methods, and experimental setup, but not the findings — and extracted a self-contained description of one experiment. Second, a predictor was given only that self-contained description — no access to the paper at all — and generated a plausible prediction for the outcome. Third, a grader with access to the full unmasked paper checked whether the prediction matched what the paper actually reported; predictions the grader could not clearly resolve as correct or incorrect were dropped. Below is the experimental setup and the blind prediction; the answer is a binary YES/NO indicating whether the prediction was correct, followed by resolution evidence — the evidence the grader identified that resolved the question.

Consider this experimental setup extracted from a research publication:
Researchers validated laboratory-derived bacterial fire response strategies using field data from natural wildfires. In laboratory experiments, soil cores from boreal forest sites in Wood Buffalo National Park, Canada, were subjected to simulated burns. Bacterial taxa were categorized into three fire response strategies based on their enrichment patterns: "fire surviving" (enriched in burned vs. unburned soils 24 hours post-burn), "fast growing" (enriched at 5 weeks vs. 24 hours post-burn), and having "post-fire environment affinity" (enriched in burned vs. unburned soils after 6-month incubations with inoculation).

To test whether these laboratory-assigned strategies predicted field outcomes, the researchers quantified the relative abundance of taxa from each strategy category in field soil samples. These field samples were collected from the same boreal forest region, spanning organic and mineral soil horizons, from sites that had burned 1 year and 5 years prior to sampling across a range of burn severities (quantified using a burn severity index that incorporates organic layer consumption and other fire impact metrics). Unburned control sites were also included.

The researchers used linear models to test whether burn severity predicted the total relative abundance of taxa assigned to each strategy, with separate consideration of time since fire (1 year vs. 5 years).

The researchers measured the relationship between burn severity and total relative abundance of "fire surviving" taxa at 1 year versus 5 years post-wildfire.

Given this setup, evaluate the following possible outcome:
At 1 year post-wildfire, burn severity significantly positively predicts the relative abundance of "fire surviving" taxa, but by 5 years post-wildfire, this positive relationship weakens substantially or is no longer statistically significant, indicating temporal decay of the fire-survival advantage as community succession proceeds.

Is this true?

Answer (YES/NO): NO